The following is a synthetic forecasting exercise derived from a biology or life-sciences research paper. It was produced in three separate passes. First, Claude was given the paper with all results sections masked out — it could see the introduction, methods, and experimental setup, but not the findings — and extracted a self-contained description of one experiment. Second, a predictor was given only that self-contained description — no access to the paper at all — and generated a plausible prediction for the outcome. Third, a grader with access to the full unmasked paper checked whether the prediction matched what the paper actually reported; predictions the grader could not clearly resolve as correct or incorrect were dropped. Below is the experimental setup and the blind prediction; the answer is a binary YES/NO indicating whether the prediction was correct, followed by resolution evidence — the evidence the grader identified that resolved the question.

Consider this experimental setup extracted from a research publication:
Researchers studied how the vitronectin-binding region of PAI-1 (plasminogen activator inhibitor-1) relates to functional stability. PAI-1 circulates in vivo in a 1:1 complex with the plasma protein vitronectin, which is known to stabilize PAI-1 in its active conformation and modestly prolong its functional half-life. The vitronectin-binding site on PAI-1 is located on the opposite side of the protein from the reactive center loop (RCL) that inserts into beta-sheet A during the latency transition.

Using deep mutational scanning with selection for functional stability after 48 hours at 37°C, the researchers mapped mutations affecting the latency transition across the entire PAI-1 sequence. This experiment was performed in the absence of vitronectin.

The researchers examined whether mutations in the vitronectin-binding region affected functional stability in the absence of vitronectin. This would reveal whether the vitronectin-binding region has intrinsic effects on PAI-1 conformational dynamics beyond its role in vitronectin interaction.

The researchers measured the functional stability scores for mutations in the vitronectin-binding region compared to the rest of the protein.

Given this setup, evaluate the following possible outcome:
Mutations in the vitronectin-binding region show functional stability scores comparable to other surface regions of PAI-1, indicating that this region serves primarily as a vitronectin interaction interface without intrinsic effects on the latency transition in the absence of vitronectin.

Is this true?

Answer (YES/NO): NO